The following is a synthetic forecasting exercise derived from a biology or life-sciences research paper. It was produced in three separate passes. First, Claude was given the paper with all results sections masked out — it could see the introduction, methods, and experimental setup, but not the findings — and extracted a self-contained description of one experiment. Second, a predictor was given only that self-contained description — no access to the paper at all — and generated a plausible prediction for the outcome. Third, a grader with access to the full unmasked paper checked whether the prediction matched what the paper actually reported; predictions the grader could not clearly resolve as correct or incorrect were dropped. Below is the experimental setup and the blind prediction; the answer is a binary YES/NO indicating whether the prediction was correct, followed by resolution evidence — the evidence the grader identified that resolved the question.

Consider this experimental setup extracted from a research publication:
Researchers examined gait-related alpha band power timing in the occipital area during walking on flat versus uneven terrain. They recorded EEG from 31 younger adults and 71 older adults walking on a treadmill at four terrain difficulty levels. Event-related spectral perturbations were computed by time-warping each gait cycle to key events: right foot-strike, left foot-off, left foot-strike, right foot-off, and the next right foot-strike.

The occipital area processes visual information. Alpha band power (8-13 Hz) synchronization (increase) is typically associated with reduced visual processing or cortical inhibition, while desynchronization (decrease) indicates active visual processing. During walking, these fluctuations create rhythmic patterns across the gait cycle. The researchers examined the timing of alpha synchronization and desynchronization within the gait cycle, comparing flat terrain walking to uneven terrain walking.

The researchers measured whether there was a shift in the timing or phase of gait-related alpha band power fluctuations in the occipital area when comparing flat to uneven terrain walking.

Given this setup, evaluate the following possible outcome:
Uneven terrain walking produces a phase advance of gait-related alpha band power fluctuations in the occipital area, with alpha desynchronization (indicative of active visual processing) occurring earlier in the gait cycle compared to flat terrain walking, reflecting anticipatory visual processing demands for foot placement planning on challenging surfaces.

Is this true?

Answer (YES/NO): YES